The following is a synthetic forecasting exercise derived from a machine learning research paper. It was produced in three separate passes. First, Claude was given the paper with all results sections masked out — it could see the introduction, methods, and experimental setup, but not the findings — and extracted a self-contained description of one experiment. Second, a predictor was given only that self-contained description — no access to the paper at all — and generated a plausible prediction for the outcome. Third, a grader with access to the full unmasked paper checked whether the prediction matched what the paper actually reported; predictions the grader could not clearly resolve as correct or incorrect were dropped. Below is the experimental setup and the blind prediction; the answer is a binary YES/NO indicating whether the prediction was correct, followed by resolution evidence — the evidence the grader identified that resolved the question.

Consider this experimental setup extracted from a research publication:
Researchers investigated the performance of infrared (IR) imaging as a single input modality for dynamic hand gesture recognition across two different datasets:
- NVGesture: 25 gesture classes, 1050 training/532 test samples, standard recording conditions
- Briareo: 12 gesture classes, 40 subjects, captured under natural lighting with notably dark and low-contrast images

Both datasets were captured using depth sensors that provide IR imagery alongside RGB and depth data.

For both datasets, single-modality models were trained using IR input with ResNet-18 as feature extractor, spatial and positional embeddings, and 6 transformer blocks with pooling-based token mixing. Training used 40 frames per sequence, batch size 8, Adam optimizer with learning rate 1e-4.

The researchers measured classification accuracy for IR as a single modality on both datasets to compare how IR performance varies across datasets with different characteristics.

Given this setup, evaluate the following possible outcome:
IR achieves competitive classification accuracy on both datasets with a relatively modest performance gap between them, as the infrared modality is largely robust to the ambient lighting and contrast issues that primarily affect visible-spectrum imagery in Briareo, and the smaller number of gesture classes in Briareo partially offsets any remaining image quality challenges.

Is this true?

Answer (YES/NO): NO